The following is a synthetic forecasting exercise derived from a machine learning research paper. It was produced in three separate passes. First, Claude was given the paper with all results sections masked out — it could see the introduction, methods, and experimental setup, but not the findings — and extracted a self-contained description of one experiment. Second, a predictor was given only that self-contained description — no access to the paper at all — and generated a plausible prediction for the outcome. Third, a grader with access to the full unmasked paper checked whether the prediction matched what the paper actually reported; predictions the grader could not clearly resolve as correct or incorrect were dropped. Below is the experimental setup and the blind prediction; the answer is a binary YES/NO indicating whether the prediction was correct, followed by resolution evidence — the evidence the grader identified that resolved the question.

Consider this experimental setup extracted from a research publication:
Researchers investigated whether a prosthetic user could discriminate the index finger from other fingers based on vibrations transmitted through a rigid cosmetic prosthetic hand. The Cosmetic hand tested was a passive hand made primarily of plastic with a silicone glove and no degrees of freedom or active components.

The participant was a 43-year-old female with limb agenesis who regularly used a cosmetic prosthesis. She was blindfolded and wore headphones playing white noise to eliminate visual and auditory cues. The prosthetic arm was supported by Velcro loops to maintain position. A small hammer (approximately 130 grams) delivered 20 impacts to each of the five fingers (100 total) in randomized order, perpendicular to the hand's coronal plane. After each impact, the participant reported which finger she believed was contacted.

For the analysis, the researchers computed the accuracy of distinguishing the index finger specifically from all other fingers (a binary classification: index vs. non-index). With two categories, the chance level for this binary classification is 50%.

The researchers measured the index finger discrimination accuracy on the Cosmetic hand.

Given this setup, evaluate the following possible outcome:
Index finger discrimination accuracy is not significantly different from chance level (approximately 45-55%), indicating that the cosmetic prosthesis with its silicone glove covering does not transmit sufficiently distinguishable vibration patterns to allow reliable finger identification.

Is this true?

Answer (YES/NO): NO